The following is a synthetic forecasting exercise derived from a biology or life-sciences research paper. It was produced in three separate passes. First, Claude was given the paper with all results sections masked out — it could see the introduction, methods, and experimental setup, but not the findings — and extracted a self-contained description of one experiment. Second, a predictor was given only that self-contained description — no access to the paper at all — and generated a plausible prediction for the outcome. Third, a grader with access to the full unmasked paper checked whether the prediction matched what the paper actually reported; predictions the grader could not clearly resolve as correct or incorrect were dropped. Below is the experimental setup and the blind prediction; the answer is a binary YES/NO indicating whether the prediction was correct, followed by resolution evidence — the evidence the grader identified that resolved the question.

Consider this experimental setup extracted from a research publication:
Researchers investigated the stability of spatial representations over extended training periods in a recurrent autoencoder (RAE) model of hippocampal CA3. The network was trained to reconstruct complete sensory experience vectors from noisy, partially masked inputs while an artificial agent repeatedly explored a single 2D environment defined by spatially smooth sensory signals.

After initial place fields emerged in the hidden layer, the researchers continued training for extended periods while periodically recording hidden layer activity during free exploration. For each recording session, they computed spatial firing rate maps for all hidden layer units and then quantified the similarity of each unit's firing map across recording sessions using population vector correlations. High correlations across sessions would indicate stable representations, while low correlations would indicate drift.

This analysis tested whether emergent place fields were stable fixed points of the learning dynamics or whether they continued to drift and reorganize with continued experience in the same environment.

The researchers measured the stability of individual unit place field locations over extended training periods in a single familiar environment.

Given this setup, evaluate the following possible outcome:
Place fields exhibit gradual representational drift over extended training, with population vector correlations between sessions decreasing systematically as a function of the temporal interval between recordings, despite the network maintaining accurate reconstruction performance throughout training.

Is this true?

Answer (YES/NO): YES